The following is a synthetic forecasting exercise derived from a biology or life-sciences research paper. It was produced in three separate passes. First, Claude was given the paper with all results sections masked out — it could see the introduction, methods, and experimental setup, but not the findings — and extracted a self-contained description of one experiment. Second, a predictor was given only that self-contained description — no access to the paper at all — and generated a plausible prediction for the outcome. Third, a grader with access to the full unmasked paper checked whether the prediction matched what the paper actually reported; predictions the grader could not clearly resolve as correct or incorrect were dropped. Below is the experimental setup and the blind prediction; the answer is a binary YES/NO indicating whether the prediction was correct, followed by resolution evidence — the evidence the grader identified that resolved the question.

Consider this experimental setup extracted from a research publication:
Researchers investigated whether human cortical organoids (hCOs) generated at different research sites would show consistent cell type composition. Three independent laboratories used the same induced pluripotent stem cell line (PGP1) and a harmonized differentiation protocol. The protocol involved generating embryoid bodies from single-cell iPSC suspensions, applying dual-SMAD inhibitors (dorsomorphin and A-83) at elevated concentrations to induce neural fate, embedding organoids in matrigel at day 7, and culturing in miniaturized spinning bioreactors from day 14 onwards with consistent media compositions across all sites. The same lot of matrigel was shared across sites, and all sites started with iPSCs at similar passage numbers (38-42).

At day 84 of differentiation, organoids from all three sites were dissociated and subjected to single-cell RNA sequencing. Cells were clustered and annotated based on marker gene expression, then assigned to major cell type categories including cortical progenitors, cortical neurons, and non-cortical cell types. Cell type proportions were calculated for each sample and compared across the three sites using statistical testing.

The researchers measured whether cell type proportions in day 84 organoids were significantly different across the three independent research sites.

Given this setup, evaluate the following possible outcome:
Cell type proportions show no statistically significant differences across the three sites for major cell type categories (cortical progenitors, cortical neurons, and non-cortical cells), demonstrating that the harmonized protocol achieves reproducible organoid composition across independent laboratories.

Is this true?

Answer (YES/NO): YES